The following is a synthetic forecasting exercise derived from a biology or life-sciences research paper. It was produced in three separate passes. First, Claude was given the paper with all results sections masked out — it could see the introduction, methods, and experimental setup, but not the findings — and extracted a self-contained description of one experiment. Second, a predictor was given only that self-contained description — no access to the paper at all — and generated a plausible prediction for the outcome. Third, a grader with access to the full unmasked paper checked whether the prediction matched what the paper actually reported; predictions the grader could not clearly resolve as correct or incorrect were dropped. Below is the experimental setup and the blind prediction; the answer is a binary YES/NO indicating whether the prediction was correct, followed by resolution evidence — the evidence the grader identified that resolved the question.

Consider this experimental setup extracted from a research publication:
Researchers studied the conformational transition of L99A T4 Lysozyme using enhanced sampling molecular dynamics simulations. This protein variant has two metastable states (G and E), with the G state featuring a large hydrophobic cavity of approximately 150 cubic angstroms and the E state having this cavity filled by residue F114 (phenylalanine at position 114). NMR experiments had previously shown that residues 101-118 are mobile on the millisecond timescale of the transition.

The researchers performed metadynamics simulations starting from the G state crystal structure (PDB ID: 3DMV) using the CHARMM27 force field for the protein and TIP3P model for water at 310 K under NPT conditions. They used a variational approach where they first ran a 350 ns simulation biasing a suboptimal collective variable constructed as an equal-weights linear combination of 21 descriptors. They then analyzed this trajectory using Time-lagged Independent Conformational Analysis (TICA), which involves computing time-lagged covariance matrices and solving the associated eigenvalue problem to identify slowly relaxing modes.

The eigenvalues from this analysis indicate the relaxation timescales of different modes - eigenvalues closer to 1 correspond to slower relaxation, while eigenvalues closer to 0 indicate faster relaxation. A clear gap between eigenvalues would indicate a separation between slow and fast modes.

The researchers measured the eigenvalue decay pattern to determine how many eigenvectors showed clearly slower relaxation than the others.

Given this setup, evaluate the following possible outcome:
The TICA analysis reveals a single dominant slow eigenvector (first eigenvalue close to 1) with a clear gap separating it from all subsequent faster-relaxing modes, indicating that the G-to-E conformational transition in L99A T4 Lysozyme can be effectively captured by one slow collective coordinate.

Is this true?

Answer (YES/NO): NO